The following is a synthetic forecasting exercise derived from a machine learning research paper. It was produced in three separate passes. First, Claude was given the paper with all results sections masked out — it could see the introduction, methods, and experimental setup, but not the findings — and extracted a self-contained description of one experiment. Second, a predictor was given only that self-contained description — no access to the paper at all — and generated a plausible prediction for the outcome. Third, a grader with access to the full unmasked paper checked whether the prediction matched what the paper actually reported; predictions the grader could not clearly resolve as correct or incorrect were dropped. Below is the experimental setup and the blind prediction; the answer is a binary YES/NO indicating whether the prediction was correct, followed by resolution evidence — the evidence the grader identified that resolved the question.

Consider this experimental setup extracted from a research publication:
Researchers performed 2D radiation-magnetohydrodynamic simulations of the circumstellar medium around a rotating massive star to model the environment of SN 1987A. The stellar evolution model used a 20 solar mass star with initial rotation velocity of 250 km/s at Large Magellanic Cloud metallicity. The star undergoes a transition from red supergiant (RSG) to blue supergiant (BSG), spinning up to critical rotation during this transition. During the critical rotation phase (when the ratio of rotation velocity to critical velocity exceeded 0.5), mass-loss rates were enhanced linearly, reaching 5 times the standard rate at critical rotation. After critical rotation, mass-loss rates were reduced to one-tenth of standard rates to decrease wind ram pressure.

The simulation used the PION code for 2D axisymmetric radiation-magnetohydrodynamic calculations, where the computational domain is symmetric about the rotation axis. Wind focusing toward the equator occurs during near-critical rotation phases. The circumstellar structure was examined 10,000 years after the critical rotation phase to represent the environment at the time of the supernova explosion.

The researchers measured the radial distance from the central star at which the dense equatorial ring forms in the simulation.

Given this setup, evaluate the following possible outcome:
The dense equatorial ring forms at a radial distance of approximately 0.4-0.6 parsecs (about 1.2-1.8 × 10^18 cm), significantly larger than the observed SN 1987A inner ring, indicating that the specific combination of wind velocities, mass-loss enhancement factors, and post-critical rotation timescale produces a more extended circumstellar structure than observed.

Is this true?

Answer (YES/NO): NO